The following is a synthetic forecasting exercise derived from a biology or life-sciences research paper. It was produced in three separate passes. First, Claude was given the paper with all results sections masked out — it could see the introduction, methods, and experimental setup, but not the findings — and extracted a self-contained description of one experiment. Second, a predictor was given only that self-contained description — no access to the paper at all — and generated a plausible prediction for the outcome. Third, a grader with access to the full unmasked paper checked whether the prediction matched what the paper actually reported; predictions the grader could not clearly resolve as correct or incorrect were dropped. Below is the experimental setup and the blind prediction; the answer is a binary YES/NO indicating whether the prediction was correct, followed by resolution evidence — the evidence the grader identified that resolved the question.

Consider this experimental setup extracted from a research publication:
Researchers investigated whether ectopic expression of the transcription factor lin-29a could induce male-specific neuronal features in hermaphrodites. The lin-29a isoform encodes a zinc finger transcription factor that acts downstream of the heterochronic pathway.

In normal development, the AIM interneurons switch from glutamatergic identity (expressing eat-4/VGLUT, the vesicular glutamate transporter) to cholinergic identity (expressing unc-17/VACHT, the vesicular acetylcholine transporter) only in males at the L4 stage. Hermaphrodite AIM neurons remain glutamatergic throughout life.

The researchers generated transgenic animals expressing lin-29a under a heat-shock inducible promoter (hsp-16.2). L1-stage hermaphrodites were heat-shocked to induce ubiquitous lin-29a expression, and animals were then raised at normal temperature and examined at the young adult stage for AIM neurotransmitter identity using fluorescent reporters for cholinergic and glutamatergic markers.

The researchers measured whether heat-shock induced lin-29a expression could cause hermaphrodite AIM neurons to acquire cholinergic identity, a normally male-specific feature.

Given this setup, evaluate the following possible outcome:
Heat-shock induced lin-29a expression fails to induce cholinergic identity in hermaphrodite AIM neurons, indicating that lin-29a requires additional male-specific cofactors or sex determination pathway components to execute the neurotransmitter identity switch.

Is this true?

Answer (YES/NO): NO